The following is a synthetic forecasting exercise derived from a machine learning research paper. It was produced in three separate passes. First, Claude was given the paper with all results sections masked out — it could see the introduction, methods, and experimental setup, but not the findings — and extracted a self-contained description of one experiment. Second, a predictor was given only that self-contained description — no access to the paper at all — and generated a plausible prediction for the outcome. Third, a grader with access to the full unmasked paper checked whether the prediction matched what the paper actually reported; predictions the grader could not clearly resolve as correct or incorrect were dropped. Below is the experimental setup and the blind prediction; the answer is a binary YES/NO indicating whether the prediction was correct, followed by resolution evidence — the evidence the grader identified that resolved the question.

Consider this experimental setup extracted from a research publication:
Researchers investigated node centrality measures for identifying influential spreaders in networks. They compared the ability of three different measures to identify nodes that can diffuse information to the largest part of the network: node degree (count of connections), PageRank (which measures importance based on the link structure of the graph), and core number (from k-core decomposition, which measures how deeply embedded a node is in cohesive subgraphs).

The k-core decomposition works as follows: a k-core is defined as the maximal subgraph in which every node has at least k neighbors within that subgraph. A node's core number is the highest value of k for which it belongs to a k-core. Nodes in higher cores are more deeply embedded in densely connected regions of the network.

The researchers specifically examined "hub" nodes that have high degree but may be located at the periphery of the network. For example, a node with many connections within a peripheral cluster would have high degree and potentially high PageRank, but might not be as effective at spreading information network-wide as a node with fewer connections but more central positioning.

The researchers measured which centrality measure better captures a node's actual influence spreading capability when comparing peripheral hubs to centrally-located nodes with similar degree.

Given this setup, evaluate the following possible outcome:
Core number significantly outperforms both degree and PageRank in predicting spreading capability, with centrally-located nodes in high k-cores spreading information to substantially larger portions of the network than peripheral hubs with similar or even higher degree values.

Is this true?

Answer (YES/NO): YES